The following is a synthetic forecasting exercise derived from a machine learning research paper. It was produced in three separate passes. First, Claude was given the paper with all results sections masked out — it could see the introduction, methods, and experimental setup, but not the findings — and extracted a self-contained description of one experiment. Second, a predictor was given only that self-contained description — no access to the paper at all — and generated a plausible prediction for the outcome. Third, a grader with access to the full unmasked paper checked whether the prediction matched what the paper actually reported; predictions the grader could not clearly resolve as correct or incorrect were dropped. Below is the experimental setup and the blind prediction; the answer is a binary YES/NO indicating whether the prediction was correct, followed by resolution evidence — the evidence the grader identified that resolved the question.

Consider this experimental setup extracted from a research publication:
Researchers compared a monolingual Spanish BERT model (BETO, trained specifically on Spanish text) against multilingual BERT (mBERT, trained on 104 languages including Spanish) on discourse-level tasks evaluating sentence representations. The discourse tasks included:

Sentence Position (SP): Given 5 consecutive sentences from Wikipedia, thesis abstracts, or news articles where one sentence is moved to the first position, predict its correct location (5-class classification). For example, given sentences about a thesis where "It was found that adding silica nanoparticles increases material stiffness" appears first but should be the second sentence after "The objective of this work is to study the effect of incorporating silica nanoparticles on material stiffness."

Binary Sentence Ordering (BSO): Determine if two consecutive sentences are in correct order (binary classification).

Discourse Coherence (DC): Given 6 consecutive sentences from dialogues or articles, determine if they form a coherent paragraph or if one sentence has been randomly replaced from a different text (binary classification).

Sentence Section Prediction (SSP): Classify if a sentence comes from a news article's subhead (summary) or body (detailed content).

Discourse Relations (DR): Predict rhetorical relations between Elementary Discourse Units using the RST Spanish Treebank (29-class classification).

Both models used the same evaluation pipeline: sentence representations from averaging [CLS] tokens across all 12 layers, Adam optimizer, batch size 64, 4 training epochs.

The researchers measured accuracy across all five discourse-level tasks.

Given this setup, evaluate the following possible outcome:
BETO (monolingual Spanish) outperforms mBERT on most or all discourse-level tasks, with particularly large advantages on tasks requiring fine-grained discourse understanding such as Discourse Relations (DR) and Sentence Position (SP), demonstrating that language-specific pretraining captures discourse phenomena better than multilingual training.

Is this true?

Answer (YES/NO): NO